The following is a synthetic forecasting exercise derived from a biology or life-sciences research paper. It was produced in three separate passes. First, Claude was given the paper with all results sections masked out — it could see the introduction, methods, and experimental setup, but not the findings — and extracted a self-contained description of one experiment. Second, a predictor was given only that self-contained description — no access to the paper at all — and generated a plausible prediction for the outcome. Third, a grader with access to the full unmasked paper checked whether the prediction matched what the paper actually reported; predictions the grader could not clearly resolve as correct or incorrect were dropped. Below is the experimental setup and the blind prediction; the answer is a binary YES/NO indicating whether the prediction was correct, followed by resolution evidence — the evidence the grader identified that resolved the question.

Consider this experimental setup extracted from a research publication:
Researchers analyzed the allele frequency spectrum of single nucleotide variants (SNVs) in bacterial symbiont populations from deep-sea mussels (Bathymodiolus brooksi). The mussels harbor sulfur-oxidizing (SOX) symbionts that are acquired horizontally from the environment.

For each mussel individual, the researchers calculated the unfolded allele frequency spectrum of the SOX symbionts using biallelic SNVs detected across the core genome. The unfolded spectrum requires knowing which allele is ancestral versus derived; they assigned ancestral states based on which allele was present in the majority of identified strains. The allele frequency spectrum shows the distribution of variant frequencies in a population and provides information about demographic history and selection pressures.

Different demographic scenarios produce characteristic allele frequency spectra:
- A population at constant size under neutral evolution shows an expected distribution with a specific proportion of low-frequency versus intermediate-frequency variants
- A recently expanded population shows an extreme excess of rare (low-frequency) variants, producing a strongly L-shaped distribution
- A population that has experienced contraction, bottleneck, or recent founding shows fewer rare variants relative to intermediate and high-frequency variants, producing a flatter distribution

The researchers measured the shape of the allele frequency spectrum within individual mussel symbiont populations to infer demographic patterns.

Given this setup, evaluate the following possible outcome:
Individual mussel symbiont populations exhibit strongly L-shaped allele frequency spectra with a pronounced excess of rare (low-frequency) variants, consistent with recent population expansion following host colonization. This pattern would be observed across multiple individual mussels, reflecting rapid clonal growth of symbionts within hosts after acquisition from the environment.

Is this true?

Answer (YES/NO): NO